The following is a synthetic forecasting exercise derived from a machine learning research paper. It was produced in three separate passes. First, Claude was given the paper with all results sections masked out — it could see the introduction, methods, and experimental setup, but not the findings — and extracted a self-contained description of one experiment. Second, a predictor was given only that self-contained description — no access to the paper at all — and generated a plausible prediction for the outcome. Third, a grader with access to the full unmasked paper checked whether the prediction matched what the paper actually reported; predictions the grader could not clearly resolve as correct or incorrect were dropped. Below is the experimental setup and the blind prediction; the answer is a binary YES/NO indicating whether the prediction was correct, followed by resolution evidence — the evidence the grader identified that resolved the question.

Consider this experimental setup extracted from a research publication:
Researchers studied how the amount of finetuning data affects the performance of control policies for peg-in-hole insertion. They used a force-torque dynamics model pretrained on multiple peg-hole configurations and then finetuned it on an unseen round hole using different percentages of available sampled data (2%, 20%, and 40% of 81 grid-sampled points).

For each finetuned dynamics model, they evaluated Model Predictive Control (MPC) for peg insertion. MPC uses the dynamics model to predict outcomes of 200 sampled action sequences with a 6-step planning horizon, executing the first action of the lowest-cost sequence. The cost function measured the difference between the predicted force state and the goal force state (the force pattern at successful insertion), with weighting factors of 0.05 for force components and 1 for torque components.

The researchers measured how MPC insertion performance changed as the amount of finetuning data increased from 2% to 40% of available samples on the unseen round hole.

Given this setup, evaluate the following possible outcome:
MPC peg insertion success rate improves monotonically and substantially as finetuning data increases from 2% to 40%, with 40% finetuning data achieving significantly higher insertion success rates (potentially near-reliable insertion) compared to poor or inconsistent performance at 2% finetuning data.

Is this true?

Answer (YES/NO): NO